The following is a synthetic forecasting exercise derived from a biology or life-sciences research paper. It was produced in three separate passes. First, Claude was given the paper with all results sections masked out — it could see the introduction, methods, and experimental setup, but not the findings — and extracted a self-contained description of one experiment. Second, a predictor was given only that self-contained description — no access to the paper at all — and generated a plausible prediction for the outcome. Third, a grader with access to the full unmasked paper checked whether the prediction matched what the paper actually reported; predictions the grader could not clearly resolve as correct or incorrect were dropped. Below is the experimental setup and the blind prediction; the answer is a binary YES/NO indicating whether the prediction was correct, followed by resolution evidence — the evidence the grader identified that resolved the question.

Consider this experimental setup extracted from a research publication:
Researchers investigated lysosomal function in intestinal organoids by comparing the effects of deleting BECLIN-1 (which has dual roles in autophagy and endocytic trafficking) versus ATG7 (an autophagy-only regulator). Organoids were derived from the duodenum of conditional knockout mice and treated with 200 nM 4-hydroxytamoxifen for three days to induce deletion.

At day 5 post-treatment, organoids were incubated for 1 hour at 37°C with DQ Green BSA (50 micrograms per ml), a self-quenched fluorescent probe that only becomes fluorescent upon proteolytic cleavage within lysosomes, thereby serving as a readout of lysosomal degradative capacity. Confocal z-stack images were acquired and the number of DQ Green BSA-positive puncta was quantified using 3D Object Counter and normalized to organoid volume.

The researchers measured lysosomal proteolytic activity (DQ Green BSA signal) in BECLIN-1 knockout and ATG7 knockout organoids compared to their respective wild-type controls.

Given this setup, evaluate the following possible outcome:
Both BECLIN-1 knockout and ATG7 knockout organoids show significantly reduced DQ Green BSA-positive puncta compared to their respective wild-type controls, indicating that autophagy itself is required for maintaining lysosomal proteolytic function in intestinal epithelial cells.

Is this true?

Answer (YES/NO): NO